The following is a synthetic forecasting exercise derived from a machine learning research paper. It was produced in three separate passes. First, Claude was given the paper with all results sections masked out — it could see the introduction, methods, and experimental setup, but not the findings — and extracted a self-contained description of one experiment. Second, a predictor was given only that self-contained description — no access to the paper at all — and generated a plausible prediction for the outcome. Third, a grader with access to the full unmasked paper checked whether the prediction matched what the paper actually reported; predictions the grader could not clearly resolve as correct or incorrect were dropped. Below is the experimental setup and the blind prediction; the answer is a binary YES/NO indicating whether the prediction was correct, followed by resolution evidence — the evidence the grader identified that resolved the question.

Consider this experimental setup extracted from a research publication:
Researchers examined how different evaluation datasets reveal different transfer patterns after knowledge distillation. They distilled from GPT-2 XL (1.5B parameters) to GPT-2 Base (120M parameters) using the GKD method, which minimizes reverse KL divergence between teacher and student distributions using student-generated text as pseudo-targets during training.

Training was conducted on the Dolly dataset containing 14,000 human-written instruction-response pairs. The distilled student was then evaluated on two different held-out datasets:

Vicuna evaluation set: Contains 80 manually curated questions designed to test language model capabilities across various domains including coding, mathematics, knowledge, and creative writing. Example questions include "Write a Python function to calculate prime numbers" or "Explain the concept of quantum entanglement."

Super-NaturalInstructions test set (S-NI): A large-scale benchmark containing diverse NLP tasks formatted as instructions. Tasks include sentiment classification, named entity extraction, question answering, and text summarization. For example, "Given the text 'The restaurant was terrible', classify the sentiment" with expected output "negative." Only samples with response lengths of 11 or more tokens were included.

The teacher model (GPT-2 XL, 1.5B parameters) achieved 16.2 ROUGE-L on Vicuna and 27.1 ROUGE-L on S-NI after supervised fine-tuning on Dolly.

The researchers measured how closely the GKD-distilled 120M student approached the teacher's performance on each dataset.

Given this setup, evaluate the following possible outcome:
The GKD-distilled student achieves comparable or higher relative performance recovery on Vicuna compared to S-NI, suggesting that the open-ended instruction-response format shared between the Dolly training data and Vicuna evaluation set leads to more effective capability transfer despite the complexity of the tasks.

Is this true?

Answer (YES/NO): YES